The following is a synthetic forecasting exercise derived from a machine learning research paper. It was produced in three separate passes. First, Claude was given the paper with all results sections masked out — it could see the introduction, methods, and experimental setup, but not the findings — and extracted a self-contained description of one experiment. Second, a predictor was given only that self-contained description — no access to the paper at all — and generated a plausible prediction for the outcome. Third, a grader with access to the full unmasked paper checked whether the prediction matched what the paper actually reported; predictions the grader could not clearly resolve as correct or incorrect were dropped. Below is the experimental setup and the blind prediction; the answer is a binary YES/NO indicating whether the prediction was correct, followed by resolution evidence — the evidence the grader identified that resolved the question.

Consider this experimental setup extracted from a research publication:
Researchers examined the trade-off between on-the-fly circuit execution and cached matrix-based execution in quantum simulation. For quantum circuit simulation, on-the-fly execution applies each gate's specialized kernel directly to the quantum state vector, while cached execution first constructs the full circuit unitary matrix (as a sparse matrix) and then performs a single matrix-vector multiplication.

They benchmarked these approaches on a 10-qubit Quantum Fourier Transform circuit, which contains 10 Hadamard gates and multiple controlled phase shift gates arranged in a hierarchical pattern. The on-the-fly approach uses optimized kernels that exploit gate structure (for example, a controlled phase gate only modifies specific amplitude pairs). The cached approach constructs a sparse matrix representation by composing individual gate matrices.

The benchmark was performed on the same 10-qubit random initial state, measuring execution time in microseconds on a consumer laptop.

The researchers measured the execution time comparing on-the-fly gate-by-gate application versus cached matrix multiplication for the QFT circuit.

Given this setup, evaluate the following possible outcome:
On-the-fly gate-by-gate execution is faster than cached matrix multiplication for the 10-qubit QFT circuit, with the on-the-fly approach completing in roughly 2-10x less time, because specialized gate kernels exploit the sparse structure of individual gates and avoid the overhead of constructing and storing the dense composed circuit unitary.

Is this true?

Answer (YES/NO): YES